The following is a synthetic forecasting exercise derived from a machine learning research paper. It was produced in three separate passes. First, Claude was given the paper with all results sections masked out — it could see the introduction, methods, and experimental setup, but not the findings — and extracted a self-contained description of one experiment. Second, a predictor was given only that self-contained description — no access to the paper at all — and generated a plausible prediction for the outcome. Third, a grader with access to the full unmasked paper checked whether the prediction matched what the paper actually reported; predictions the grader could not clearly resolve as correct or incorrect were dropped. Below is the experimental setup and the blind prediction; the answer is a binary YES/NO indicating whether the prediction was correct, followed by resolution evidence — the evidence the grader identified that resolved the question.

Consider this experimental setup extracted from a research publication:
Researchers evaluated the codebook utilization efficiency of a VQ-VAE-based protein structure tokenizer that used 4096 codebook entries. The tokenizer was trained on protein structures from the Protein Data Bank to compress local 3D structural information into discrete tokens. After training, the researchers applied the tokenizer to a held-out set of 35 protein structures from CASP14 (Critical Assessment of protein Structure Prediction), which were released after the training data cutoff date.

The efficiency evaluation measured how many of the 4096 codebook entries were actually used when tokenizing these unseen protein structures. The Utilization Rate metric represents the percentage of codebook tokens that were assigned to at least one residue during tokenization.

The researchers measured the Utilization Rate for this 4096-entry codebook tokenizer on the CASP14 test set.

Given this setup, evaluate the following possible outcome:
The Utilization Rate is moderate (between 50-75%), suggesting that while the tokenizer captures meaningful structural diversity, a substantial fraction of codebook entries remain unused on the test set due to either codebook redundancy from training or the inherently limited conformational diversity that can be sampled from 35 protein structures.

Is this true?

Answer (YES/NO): NO